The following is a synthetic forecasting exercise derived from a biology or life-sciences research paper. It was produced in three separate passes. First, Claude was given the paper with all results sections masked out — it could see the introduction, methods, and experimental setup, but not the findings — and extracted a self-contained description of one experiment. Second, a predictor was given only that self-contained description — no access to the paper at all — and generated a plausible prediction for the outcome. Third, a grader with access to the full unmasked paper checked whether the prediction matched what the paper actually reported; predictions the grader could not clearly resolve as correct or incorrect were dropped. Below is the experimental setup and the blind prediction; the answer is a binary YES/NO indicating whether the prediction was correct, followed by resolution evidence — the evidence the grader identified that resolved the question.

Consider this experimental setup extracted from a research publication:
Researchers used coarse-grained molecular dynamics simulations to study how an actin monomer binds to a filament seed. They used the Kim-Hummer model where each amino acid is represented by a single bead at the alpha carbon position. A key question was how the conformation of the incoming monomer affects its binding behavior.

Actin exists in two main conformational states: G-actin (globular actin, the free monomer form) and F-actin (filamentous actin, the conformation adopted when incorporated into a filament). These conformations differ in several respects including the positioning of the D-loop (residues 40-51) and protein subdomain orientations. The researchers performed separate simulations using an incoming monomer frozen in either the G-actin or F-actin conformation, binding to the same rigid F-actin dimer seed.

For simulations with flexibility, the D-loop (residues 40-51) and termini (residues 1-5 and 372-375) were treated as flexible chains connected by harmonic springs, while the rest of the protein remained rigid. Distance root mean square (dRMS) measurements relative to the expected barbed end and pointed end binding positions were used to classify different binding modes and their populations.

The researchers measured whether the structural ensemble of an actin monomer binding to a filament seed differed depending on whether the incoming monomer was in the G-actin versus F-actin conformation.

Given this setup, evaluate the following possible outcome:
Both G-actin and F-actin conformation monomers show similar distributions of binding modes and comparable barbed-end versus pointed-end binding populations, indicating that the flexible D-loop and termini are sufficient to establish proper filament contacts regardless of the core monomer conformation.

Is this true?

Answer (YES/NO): NO